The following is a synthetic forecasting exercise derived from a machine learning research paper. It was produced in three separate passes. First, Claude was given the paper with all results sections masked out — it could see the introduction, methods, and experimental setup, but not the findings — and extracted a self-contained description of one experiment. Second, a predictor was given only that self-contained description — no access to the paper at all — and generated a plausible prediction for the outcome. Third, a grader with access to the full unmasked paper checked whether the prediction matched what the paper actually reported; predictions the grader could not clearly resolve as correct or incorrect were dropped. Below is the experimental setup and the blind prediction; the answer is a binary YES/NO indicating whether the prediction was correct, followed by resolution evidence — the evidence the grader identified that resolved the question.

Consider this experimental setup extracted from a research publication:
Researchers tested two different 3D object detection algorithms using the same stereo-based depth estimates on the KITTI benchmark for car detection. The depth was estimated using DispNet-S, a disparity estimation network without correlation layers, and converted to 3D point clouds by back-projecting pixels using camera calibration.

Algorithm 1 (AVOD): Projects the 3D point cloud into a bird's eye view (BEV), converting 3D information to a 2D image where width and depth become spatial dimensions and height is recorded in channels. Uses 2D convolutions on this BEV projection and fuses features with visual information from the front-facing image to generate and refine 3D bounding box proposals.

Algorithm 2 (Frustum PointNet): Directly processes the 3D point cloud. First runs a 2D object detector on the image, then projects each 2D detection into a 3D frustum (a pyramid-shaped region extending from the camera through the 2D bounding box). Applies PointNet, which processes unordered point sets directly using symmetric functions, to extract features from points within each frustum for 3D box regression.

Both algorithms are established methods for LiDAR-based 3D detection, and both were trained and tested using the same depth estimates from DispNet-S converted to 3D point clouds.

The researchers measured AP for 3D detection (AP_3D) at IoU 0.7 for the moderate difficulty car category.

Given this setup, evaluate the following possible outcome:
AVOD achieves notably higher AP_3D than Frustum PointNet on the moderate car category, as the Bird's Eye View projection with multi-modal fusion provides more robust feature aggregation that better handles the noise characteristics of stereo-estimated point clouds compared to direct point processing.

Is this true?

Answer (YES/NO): YES